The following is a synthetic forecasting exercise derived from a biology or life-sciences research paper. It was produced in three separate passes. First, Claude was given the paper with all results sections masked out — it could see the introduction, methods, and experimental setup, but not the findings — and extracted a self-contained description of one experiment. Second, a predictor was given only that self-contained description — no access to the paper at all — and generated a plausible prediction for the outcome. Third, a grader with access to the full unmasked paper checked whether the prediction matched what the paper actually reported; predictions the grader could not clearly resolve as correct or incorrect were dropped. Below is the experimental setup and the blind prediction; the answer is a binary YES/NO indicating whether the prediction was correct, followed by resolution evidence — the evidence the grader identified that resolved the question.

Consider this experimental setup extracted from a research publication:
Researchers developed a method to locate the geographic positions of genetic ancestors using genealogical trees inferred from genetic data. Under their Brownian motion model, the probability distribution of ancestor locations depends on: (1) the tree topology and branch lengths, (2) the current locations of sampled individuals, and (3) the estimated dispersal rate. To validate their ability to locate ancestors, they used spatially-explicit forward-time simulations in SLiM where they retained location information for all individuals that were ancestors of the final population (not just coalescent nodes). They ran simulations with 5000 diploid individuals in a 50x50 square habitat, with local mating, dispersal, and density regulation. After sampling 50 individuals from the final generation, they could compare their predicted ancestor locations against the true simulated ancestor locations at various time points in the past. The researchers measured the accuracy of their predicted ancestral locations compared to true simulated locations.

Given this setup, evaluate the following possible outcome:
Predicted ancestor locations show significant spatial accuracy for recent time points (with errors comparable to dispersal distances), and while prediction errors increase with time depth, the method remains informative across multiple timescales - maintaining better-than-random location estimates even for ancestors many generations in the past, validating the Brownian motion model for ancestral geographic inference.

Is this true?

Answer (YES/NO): YES